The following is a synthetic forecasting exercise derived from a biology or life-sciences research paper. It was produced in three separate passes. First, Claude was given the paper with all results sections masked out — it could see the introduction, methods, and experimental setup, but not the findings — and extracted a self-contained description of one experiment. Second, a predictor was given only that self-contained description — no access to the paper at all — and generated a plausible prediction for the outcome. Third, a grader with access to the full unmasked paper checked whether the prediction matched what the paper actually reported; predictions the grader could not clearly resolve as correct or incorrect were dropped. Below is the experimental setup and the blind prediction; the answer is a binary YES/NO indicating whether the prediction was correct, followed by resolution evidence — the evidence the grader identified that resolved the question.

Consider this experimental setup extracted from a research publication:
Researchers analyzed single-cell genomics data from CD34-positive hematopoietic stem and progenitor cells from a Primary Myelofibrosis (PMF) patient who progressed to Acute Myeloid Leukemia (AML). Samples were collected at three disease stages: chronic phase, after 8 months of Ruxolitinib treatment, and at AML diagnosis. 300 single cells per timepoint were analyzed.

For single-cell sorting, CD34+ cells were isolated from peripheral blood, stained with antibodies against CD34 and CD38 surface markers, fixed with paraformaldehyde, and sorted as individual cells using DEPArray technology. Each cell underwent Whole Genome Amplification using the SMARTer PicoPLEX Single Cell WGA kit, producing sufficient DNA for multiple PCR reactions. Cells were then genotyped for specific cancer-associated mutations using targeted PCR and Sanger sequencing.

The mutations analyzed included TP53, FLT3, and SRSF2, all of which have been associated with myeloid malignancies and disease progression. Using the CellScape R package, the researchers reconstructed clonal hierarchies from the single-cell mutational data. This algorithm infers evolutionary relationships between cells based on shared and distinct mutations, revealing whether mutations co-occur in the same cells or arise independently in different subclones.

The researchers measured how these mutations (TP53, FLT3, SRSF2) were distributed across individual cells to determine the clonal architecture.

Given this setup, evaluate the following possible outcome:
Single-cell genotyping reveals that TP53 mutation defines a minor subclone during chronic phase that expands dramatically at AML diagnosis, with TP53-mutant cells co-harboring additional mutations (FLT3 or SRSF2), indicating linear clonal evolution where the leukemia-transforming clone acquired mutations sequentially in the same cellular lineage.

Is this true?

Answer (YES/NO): NO